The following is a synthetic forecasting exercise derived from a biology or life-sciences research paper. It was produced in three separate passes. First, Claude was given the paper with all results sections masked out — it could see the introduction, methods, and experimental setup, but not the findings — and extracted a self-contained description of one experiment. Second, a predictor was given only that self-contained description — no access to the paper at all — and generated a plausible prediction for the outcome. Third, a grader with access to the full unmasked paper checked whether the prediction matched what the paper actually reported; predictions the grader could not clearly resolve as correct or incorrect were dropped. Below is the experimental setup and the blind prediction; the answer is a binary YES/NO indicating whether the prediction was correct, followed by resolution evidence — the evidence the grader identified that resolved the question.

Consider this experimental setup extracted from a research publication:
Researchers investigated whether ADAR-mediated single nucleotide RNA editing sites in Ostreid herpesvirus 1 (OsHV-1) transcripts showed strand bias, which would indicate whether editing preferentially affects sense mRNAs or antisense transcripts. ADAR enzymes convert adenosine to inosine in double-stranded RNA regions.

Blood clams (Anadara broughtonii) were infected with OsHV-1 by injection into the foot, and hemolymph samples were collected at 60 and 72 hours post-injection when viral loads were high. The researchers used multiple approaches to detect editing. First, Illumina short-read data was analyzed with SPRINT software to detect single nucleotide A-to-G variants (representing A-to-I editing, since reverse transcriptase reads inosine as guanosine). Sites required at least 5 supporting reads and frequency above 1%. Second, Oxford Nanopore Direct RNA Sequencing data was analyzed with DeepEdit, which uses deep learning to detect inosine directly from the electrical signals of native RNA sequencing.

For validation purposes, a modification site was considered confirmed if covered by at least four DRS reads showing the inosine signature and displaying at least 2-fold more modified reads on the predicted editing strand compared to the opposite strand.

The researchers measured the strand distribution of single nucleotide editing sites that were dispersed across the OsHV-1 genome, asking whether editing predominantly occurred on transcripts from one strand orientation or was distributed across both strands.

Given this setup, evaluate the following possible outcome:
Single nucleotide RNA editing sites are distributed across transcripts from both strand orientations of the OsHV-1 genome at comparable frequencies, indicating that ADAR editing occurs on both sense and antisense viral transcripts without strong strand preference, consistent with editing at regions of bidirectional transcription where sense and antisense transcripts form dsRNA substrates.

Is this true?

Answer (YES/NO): NO